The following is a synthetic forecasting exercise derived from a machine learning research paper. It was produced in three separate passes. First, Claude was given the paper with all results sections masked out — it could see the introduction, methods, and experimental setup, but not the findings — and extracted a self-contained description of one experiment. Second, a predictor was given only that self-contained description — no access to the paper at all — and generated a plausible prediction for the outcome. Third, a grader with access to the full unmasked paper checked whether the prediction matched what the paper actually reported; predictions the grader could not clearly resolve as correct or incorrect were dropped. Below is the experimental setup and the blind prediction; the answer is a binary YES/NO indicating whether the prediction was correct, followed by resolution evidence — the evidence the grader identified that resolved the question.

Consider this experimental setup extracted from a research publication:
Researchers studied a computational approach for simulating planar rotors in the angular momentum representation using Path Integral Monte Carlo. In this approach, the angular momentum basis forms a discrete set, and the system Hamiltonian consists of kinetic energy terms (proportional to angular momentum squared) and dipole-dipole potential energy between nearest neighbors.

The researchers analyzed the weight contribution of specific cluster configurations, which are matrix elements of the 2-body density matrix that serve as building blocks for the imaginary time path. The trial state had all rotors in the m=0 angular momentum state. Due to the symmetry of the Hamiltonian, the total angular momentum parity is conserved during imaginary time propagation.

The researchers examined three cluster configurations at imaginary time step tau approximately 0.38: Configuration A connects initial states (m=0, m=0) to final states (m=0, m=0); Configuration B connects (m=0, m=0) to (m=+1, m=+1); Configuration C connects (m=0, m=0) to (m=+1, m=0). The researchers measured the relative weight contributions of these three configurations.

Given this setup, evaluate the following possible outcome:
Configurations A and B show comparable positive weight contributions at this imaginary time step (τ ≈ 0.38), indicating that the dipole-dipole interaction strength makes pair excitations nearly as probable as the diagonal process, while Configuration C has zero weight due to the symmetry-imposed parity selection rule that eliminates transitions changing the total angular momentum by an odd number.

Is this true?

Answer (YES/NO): NO